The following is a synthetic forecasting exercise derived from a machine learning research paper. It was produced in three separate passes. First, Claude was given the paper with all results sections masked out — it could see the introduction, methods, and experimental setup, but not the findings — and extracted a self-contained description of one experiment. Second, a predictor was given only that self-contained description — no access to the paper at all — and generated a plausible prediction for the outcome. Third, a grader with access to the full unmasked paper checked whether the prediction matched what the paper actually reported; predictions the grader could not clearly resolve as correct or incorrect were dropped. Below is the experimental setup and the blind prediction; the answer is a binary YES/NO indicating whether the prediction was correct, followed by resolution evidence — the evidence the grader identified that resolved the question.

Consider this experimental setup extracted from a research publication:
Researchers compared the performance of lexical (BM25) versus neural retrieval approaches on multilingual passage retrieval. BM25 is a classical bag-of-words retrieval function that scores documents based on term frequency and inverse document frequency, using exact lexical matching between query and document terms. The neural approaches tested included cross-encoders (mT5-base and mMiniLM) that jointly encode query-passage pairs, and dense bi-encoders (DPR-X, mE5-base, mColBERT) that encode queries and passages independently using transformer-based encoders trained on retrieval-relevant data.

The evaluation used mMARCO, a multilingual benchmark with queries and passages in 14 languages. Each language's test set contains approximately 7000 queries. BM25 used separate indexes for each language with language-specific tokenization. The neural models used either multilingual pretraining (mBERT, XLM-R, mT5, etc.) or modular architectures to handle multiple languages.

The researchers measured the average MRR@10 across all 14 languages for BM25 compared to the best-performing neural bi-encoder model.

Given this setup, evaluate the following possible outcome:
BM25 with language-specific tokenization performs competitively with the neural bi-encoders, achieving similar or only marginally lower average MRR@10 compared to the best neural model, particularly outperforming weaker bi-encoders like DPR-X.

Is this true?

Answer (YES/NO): NO